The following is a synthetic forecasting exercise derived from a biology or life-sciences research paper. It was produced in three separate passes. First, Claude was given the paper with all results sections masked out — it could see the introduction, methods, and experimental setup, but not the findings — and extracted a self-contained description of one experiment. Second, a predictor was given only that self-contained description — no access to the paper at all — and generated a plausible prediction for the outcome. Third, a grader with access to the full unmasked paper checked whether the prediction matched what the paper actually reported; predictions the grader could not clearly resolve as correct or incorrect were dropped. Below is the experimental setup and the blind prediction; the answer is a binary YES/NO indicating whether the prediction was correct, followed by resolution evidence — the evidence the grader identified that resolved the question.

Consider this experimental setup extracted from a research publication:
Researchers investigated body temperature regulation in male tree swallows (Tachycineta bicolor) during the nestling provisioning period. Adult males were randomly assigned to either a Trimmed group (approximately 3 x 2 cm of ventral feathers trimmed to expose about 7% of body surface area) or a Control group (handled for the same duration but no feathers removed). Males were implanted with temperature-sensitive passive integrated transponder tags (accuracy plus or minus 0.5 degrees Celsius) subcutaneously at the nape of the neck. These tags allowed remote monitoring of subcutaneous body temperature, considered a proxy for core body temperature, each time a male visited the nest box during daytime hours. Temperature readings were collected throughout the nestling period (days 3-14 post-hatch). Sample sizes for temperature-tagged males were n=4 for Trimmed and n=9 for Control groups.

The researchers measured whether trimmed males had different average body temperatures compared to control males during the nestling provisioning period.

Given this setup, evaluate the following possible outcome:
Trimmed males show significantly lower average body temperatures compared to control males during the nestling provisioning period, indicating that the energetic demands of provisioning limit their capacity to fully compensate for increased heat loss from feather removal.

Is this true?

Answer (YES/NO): NO